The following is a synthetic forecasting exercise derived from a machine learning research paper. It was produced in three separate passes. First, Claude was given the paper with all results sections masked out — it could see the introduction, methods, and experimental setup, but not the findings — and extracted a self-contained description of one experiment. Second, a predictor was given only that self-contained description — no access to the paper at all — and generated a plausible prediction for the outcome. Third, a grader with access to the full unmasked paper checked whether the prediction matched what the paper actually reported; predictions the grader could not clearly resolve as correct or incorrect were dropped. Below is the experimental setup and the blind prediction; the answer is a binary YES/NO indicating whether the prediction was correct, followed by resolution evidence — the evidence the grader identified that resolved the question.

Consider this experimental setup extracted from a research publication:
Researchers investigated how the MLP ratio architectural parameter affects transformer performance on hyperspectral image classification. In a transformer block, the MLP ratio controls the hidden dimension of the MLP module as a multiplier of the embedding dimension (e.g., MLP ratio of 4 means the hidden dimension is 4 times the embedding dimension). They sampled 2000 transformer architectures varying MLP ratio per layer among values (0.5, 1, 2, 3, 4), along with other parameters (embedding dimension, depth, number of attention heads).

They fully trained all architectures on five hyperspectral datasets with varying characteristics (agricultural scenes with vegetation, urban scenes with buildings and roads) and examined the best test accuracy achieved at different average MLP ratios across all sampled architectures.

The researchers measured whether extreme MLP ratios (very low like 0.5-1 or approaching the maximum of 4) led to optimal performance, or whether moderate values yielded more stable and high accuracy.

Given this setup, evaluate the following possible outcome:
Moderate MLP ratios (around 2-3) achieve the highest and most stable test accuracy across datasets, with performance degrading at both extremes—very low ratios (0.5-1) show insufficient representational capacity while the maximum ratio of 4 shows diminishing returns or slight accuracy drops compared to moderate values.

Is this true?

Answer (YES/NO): NO